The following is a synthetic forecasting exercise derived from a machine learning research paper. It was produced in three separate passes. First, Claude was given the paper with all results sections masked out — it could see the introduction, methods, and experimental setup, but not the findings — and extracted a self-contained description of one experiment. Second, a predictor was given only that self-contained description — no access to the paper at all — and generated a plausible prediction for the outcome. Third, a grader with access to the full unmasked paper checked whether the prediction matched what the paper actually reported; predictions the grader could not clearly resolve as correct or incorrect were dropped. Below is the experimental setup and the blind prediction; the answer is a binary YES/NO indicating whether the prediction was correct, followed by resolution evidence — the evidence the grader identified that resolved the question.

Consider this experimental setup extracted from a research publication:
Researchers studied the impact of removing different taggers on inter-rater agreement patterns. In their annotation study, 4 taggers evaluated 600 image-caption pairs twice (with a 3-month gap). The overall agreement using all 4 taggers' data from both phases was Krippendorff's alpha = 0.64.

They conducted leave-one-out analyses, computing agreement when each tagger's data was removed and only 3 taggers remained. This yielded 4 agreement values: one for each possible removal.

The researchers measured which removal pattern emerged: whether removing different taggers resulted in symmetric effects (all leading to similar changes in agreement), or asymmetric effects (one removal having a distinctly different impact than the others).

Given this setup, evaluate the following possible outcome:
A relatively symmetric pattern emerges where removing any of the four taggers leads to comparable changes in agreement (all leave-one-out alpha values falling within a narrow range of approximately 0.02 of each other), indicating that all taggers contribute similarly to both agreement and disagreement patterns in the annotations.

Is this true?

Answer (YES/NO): NO